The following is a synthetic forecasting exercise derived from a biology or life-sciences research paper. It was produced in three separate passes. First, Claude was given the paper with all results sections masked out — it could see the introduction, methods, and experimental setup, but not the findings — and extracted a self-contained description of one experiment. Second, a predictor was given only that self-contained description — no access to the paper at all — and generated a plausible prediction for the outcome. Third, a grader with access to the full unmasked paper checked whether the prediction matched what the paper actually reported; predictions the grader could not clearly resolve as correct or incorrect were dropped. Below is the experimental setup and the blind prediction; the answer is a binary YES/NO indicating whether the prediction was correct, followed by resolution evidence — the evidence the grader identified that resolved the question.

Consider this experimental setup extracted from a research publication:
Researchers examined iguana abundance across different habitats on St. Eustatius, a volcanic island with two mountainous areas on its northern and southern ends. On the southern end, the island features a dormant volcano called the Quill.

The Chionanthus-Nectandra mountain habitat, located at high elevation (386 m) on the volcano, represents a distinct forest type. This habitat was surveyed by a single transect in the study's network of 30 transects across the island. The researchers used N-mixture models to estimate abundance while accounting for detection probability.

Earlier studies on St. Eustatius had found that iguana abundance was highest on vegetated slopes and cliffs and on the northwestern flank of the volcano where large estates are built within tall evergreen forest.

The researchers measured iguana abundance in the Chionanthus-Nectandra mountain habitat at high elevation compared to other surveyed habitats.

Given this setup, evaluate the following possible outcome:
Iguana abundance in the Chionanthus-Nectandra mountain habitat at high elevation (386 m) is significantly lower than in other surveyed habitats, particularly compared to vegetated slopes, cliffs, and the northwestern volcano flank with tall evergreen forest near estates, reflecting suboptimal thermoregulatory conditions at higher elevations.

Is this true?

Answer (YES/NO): NO